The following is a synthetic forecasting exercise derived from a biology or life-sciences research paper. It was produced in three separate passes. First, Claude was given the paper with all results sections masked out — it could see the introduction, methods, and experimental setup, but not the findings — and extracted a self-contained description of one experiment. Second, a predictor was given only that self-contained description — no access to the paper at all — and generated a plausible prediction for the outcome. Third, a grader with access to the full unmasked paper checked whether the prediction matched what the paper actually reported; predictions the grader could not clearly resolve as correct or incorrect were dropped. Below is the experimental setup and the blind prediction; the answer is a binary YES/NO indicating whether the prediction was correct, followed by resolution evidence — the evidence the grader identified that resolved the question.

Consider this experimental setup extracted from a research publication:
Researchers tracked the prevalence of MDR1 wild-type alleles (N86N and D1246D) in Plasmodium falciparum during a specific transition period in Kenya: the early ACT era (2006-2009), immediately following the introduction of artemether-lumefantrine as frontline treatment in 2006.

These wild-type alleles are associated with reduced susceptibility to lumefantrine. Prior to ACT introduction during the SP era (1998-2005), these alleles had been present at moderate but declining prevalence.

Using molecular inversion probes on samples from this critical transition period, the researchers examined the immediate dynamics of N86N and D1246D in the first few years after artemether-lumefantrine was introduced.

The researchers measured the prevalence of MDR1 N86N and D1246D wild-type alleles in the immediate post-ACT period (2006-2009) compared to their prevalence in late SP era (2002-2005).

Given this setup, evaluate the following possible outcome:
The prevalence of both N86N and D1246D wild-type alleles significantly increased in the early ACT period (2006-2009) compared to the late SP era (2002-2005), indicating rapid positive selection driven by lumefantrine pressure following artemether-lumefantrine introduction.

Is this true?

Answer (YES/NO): NO